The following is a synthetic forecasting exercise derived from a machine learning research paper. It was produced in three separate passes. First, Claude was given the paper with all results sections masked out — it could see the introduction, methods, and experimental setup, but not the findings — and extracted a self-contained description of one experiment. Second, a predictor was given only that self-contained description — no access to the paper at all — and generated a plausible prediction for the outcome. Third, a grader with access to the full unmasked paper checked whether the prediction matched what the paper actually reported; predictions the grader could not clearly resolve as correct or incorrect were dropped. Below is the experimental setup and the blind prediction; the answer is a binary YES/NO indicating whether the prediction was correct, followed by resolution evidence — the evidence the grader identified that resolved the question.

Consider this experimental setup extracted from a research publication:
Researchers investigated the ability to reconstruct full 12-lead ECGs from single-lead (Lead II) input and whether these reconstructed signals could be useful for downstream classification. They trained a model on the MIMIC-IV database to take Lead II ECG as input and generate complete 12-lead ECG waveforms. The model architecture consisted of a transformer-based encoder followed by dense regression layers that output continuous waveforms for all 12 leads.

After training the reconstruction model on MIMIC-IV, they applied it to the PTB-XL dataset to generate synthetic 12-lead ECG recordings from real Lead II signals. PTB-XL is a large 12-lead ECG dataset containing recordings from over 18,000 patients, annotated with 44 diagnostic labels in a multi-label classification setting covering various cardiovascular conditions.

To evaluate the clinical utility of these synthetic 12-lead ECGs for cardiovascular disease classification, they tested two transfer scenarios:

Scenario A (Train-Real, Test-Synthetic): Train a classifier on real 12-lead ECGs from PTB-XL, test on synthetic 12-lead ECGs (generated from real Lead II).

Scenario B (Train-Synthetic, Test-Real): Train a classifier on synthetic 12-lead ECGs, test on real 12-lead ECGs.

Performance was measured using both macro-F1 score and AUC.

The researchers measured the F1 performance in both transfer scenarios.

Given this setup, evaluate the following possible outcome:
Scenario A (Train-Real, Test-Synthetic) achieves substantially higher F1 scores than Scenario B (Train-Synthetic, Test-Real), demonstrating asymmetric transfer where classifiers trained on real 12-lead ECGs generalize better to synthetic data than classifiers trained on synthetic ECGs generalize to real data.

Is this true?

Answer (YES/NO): YES